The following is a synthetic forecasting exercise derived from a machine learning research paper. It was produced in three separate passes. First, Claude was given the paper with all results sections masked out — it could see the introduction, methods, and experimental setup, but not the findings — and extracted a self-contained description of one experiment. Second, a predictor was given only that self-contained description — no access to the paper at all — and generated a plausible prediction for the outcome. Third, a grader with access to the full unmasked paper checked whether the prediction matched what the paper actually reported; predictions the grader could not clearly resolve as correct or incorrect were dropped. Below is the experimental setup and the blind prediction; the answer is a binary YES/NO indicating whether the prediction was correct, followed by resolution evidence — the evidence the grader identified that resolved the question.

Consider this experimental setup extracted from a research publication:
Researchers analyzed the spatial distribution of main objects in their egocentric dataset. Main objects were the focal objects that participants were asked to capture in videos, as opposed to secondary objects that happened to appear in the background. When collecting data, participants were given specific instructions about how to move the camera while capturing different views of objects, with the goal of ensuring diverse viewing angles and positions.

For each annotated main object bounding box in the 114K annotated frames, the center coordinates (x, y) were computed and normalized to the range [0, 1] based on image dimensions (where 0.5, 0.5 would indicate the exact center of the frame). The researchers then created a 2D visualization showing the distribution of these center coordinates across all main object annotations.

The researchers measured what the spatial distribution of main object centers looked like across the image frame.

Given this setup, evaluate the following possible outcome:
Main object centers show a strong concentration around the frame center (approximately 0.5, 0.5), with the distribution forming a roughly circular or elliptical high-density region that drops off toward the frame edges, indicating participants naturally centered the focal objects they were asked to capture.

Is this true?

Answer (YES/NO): NO